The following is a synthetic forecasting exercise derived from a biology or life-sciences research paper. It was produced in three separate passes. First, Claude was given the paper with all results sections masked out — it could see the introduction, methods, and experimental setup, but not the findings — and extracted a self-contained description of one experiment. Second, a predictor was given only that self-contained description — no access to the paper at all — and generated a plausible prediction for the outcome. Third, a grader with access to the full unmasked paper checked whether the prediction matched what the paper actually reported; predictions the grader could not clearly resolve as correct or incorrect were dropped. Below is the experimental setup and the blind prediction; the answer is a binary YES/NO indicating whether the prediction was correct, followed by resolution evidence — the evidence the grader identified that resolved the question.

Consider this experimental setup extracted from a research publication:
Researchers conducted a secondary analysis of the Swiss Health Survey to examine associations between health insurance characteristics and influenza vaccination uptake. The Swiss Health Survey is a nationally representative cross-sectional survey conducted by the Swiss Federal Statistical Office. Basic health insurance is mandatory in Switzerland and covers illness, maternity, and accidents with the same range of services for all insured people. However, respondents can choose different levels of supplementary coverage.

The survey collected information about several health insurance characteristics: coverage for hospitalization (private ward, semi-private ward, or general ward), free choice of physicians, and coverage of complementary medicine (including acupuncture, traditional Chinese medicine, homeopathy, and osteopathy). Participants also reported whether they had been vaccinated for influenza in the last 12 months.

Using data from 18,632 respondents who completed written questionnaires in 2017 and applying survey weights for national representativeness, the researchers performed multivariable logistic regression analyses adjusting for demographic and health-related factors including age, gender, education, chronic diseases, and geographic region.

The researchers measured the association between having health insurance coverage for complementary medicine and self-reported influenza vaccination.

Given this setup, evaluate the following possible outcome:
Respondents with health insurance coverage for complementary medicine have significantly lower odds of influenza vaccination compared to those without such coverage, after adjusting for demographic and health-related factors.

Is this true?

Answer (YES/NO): YES